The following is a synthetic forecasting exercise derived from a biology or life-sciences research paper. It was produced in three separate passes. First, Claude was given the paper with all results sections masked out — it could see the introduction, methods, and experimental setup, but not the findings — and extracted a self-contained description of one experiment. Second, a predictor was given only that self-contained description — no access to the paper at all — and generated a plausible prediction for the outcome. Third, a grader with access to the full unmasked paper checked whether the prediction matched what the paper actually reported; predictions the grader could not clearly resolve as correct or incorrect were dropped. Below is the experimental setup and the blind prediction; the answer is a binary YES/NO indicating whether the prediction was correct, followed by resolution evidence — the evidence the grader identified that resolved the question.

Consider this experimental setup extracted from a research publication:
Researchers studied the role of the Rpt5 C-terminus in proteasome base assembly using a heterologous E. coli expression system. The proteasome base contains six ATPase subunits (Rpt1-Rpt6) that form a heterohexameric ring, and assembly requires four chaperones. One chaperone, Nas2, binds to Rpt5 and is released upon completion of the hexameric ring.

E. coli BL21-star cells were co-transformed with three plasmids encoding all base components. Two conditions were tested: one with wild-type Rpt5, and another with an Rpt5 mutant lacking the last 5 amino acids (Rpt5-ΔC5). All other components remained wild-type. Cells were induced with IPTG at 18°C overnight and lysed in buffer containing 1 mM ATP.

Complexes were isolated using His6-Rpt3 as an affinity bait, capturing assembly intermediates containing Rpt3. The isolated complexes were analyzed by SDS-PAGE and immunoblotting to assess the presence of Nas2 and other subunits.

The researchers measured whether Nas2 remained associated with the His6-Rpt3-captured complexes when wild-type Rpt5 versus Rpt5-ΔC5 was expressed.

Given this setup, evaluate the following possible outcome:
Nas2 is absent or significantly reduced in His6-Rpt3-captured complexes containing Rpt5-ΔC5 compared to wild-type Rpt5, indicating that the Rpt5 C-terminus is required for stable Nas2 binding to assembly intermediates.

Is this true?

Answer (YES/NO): YES